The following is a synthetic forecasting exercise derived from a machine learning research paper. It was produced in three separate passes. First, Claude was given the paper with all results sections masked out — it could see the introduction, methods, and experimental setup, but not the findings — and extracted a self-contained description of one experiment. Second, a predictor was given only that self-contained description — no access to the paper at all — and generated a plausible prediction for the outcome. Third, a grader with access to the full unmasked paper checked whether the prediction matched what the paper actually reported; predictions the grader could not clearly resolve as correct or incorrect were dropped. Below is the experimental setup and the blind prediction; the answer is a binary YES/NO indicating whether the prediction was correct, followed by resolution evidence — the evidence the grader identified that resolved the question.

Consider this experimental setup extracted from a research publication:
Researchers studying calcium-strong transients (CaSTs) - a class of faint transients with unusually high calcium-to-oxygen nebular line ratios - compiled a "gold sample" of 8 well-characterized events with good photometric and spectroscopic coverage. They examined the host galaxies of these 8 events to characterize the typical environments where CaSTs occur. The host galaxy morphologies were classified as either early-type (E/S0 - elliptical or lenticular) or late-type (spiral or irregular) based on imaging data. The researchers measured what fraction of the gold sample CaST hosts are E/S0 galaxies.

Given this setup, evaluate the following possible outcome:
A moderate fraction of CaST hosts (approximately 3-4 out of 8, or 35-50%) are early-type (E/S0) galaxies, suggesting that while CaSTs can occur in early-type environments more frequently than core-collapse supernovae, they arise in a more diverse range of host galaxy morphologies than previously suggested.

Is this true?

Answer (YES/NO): NO